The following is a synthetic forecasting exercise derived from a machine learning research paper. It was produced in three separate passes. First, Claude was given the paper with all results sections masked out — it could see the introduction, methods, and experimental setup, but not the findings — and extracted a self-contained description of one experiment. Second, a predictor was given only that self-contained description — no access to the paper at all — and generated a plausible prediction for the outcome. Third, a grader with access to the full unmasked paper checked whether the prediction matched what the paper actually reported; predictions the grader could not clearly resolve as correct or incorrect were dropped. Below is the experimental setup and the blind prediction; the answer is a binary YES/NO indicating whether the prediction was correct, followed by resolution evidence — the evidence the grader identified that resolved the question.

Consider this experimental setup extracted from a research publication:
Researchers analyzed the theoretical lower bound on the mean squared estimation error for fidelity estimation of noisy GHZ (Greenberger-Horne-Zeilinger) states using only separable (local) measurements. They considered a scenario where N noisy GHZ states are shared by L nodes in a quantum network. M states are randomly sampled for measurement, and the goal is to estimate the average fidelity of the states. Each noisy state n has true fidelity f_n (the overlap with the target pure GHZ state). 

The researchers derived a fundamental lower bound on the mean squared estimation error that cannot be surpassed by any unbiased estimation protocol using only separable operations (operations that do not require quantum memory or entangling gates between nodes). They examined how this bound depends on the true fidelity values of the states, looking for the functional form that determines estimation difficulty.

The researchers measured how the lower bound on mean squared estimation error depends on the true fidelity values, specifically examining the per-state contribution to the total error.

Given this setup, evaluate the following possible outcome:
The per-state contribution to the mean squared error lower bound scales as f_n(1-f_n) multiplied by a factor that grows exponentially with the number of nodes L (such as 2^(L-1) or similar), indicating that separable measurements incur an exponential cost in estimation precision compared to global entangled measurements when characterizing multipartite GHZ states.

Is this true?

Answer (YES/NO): NO